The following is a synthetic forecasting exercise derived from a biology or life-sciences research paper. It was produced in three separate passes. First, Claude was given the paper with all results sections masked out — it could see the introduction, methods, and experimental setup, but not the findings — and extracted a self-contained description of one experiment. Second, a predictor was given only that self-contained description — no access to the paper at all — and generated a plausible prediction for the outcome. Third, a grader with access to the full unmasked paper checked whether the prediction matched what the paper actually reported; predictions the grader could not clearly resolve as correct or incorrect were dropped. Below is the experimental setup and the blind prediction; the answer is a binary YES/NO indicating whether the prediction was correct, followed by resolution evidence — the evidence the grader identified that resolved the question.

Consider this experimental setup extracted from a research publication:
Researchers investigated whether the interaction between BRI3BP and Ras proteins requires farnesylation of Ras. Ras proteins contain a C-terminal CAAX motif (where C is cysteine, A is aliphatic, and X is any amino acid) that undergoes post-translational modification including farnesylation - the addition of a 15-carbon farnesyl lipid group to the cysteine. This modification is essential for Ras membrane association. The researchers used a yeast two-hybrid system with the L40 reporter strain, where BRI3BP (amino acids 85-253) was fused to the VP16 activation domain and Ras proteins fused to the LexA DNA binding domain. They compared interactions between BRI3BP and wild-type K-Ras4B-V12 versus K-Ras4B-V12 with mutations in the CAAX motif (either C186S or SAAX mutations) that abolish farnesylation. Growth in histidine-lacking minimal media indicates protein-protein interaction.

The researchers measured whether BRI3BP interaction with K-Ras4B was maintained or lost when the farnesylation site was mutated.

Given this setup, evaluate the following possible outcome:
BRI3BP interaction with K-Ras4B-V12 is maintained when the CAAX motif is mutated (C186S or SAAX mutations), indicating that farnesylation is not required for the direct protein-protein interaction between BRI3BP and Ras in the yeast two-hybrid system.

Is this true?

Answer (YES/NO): NO